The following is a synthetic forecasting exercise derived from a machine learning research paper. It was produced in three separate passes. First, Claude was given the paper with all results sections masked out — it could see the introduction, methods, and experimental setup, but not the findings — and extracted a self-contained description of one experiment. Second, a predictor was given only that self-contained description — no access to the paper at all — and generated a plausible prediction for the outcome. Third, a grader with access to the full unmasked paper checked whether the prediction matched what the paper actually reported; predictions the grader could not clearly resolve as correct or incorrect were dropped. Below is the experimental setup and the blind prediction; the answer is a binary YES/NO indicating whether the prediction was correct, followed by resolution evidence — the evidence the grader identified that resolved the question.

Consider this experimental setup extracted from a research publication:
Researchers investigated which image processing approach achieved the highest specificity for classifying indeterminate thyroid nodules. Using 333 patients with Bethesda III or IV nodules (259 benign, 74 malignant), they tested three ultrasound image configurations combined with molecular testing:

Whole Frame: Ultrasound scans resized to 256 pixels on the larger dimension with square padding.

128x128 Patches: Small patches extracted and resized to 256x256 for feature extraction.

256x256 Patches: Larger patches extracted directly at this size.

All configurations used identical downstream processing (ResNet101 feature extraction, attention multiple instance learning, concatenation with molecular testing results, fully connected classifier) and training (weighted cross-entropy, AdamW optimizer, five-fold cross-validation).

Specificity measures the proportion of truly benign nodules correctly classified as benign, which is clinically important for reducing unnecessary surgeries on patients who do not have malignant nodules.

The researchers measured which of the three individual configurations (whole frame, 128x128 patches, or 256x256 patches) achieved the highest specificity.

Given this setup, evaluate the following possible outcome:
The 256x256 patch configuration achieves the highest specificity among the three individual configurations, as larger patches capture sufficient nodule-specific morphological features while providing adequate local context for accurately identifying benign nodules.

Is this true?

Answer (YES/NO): NO